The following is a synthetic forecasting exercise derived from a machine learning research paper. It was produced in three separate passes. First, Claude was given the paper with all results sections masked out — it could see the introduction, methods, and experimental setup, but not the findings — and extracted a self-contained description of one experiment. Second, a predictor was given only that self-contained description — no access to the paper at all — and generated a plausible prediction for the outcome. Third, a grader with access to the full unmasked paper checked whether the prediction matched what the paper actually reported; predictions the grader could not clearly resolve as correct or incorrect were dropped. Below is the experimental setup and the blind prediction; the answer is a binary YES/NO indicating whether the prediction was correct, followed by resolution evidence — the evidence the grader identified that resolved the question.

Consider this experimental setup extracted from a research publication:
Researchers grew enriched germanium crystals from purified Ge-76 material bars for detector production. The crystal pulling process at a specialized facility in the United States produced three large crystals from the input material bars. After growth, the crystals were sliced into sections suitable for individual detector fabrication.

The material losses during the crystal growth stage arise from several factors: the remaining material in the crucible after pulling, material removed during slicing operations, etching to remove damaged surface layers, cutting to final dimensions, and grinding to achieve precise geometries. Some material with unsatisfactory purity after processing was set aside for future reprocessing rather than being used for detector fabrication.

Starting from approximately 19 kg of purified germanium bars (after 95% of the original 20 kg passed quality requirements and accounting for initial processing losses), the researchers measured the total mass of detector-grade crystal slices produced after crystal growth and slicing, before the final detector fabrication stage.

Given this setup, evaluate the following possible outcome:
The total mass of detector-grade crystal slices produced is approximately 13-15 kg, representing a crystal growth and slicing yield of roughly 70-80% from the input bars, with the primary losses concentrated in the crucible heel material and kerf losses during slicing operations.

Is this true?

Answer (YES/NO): NO